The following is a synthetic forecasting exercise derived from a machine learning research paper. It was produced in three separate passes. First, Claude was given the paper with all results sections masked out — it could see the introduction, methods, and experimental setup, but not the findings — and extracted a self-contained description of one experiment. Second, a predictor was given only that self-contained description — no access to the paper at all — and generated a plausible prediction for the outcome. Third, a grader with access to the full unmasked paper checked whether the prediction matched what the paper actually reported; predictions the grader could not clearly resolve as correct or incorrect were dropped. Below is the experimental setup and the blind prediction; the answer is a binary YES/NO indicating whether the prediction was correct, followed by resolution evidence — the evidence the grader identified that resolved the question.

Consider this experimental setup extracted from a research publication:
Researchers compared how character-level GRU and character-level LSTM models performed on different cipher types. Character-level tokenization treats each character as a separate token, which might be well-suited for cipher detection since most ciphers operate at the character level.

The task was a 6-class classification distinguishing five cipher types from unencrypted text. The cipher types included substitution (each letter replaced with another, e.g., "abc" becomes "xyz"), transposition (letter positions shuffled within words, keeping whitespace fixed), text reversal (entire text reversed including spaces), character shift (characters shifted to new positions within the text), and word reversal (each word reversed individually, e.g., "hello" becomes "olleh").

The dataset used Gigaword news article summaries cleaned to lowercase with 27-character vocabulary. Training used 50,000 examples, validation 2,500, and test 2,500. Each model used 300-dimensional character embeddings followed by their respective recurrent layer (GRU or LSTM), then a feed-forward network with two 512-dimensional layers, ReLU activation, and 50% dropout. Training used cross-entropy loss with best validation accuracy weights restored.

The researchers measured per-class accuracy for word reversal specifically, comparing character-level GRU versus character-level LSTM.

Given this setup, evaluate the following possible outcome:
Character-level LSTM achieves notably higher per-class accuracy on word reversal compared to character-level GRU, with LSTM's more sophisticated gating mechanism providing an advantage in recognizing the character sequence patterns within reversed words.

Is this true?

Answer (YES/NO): YES